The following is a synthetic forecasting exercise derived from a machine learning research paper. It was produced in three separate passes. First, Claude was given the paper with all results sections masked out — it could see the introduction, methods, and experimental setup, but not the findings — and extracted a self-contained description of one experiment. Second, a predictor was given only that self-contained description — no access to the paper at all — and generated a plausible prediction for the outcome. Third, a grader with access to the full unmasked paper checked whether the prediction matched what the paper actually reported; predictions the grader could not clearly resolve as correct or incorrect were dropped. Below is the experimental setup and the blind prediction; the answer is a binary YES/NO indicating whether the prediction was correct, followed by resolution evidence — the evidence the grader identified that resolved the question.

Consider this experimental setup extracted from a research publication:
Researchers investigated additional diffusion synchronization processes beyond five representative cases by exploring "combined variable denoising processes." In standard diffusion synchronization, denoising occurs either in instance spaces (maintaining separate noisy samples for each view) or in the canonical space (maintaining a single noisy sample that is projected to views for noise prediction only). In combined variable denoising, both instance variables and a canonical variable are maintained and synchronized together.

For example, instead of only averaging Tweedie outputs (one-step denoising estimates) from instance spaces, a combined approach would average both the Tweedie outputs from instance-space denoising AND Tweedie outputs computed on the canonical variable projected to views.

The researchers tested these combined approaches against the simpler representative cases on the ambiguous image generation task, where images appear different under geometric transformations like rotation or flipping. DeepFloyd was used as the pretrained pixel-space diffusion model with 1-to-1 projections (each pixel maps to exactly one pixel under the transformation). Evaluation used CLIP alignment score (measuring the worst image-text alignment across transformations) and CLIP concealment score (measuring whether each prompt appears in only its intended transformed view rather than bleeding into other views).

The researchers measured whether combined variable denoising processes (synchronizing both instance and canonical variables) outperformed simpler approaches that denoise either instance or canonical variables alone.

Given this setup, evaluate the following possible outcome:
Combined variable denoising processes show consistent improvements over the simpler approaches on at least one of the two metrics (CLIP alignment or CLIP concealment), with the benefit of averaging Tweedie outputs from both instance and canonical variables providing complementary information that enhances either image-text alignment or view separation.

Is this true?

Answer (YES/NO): NO